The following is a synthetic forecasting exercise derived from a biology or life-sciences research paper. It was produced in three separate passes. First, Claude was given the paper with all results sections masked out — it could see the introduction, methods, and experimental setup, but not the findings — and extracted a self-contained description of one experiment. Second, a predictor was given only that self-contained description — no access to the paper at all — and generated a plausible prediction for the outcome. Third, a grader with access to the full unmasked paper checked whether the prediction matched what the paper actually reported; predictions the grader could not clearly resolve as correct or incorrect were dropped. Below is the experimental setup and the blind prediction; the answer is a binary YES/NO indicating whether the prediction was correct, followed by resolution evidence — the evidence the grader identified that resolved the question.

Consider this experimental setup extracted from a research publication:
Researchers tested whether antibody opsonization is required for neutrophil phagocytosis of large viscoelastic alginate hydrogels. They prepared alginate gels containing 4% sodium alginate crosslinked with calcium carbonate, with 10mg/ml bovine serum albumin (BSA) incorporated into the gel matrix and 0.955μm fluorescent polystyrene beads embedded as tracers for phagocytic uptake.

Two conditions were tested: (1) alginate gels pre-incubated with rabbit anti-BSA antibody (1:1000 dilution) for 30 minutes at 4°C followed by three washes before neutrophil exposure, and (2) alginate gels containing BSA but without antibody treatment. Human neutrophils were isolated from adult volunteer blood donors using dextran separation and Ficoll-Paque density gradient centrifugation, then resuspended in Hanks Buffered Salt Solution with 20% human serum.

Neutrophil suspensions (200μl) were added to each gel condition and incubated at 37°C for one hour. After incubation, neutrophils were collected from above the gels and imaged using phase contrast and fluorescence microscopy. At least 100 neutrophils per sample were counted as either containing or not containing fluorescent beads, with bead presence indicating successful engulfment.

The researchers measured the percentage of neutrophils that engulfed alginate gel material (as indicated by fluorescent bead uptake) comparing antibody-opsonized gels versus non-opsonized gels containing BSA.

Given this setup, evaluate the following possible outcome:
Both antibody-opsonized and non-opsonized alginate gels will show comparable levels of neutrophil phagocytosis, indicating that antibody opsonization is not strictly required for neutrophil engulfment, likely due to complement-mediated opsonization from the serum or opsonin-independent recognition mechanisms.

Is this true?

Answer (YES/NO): YES